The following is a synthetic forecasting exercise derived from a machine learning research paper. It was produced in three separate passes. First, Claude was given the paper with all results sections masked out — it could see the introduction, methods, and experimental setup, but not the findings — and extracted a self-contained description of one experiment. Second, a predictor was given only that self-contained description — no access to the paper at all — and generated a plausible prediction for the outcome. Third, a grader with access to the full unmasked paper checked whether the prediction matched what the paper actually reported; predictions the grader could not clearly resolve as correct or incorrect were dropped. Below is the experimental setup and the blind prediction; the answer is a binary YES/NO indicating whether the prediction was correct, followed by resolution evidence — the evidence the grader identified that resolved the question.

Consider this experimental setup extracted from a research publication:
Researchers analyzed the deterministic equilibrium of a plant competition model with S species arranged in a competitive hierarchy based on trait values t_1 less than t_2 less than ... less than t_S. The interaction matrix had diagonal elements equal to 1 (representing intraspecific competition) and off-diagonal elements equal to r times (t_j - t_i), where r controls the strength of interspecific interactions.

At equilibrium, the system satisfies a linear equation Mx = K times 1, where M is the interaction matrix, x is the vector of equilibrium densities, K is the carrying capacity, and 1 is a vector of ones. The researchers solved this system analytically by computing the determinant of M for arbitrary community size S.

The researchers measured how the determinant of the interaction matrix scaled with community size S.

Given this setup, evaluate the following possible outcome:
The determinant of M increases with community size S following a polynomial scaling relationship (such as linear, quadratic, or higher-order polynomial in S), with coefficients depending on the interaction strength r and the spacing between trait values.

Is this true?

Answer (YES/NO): YES